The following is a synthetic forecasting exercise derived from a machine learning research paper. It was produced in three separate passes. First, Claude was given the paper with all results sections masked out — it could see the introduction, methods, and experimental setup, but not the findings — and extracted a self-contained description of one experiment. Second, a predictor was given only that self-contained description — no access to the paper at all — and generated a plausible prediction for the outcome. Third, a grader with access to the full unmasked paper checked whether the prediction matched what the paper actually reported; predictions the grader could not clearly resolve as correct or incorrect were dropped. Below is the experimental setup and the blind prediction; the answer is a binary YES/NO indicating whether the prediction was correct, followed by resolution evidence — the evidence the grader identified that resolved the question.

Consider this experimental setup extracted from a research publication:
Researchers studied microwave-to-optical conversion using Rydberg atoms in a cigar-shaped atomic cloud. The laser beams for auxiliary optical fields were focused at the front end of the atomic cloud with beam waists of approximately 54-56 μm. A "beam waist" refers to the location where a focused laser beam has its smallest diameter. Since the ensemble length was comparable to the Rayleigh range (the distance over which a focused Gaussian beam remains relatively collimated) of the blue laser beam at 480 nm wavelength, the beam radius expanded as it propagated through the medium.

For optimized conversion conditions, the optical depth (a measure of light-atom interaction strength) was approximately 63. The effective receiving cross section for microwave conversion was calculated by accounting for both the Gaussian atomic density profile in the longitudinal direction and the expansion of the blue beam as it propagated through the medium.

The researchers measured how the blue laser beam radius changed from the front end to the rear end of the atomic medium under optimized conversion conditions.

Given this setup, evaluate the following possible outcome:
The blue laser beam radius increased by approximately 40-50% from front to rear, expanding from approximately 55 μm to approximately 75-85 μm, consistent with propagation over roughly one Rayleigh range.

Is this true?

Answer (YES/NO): YES